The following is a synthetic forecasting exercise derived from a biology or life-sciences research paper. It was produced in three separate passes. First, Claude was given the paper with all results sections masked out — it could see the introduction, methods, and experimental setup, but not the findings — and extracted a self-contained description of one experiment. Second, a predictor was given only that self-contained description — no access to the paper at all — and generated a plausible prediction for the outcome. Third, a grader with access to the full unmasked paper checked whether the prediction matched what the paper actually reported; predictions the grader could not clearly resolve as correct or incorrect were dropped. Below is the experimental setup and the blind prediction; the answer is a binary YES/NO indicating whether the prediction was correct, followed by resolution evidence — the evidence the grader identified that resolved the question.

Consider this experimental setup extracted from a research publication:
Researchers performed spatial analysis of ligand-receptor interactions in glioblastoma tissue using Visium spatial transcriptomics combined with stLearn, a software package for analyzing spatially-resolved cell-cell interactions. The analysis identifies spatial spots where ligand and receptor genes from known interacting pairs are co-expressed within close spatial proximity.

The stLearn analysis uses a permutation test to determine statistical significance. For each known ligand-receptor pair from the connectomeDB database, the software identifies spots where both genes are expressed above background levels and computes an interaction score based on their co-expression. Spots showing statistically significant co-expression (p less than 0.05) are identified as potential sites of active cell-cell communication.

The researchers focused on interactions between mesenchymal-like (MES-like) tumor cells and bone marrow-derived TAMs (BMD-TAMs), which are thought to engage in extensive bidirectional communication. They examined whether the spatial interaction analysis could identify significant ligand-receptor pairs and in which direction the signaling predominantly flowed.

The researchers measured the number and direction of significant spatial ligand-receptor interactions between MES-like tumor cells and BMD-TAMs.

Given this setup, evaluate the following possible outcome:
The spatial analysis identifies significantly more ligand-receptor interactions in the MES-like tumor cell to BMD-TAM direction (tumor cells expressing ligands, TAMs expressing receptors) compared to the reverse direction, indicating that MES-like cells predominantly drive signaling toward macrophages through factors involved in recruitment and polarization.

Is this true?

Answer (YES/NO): NO